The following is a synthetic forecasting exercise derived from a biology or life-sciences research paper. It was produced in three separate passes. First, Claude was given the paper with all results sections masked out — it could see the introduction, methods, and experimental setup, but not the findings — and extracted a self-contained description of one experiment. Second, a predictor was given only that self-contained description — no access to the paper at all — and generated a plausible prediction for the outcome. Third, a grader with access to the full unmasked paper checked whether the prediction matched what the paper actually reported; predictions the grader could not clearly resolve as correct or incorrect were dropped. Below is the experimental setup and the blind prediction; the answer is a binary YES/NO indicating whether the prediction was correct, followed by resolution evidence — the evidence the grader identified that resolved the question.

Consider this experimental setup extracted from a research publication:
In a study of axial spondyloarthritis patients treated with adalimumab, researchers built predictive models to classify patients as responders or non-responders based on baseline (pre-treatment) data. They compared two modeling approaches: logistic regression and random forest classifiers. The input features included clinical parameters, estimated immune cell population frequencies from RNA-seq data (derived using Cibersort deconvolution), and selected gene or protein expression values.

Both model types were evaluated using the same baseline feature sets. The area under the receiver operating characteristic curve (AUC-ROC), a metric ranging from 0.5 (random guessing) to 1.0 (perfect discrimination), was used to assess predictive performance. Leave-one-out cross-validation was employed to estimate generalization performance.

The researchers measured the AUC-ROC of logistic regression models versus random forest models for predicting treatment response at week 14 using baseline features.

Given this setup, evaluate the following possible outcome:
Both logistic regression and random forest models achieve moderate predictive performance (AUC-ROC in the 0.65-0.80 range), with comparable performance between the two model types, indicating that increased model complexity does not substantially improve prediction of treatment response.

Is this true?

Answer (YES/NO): NO